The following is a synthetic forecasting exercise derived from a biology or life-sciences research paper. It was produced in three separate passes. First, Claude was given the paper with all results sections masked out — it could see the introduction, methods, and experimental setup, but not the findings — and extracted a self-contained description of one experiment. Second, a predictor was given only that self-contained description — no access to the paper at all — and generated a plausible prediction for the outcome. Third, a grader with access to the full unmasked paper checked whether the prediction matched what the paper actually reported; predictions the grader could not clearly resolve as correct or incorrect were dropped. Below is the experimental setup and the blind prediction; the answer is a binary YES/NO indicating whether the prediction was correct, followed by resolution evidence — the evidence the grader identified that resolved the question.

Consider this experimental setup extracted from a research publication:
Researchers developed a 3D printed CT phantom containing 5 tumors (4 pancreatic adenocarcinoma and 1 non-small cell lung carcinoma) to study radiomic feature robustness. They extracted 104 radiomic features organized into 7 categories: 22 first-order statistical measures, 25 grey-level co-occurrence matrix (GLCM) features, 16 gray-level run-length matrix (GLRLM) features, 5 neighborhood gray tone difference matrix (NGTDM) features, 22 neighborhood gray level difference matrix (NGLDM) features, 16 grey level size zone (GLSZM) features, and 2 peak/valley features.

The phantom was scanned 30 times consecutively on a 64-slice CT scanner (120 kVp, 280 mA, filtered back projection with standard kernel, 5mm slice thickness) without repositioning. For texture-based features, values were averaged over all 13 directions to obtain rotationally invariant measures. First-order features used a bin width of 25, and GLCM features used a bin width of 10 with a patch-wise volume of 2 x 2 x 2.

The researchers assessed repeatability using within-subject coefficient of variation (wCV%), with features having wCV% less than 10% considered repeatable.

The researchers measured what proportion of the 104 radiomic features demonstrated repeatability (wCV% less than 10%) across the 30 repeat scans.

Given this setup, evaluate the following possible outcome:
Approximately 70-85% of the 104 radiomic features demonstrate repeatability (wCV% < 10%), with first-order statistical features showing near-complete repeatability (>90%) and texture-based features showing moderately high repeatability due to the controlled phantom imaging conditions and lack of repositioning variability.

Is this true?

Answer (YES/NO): NO